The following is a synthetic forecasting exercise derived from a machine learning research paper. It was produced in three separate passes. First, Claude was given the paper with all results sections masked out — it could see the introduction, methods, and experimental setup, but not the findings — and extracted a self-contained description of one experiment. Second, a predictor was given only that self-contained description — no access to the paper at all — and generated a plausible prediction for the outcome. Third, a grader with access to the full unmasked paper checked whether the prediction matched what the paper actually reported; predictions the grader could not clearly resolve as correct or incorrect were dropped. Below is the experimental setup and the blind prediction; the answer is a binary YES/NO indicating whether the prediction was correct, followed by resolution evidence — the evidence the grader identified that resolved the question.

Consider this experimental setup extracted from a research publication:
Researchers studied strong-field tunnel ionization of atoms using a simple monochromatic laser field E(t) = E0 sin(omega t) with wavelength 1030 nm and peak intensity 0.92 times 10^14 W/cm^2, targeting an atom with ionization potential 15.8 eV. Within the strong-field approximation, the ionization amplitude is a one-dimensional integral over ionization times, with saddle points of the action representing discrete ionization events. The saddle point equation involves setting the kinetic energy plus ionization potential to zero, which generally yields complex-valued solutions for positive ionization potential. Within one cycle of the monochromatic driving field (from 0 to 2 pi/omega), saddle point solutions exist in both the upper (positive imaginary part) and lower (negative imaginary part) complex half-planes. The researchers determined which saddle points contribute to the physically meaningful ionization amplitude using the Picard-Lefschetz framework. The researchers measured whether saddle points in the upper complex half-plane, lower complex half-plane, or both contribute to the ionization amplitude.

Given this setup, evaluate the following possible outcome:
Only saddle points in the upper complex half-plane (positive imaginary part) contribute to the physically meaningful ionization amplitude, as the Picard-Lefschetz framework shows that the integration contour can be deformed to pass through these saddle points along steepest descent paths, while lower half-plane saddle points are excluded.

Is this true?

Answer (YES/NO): YES